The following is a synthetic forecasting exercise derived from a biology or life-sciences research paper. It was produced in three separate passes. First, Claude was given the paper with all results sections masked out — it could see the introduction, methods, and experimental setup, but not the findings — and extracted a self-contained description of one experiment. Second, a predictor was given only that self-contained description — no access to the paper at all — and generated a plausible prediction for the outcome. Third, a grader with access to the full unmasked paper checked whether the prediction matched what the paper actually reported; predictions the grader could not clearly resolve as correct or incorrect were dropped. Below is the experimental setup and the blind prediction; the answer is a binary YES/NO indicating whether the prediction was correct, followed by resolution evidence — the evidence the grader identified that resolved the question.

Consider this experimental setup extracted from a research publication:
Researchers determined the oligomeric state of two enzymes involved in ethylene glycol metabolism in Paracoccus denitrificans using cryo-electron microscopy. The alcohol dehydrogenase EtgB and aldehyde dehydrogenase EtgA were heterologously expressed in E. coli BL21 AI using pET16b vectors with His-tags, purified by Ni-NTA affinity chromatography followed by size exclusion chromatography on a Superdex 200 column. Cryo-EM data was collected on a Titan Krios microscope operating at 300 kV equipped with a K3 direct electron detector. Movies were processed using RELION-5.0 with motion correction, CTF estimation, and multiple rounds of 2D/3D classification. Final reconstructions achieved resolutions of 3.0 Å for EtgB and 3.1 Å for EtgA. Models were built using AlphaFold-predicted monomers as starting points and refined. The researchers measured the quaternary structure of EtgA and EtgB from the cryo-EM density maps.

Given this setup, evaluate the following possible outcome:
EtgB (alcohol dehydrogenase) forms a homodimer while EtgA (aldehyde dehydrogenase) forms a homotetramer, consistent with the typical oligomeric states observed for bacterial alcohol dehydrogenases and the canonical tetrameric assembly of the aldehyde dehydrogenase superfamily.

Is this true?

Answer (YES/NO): NO